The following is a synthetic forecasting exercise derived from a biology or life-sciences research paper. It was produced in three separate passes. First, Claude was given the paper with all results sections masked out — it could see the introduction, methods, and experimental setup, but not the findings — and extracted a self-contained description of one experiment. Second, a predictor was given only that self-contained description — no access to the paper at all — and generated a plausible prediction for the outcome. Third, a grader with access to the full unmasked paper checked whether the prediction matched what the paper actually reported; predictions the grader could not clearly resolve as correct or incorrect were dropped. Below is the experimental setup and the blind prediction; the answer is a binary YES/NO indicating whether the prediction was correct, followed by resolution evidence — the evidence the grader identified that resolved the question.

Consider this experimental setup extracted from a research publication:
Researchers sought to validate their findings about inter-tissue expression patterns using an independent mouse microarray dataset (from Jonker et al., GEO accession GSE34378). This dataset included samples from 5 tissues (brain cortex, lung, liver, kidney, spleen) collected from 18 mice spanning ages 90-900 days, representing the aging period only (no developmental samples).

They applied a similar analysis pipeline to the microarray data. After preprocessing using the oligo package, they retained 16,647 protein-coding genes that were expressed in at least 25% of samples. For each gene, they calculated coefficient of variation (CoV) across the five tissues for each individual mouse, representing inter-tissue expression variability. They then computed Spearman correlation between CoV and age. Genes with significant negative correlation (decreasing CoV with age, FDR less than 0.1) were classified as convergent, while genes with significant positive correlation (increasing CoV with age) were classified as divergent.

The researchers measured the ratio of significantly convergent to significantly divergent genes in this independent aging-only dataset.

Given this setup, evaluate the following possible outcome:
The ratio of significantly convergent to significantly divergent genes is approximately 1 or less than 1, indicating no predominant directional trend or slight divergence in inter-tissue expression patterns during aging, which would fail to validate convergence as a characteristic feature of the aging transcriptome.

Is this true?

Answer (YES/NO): NO